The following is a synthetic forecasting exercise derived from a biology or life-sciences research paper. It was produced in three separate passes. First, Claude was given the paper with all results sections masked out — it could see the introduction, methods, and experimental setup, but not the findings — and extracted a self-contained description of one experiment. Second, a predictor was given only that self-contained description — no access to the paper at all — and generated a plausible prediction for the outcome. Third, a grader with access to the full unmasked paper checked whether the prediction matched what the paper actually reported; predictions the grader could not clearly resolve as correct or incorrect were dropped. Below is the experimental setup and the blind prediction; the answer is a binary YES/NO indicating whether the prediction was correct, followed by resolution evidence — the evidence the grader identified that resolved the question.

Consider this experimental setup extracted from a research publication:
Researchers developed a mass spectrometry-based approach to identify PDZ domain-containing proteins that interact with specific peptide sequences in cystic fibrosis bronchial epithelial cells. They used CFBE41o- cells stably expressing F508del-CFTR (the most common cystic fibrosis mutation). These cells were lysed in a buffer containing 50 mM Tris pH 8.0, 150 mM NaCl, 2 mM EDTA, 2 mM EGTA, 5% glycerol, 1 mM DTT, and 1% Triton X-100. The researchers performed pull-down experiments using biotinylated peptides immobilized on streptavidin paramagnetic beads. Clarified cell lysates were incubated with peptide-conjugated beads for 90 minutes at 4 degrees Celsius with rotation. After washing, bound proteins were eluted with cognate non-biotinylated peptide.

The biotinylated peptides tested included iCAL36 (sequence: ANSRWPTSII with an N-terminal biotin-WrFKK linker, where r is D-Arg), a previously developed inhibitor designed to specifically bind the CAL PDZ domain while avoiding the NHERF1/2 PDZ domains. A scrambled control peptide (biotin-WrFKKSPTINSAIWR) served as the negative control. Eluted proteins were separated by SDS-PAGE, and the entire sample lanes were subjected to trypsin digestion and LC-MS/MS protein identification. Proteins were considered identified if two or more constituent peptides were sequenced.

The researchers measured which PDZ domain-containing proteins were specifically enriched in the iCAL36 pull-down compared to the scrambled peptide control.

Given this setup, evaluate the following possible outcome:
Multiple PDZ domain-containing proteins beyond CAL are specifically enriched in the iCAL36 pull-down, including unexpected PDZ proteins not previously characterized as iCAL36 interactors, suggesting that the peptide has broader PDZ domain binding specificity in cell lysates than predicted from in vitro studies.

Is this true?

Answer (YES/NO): YES